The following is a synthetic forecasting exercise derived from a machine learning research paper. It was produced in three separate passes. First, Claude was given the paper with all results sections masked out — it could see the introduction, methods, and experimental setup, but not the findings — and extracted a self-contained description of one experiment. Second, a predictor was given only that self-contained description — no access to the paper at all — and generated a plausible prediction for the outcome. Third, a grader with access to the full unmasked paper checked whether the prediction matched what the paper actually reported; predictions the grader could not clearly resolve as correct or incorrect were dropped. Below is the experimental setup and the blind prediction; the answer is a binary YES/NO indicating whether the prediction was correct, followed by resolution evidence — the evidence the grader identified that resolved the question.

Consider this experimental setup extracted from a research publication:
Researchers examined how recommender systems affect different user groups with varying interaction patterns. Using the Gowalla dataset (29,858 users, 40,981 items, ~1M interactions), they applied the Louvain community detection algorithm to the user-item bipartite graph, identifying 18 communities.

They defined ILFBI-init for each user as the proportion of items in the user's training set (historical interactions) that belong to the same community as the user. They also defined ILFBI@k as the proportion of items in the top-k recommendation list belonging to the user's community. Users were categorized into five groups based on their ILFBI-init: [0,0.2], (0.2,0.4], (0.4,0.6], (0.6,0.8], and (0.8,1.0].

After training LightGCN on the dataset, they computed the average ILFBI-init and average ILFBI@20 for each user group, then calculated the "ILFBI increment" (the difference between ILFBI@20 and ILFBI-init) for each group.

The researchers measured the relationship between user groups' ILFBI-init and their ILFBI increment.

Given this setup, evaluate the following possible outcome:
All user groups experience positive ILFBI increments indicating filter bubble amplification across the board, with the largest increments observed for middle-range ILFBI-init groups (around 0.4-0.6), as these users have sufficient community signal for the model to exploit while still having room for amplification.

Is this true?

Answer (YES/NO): NO